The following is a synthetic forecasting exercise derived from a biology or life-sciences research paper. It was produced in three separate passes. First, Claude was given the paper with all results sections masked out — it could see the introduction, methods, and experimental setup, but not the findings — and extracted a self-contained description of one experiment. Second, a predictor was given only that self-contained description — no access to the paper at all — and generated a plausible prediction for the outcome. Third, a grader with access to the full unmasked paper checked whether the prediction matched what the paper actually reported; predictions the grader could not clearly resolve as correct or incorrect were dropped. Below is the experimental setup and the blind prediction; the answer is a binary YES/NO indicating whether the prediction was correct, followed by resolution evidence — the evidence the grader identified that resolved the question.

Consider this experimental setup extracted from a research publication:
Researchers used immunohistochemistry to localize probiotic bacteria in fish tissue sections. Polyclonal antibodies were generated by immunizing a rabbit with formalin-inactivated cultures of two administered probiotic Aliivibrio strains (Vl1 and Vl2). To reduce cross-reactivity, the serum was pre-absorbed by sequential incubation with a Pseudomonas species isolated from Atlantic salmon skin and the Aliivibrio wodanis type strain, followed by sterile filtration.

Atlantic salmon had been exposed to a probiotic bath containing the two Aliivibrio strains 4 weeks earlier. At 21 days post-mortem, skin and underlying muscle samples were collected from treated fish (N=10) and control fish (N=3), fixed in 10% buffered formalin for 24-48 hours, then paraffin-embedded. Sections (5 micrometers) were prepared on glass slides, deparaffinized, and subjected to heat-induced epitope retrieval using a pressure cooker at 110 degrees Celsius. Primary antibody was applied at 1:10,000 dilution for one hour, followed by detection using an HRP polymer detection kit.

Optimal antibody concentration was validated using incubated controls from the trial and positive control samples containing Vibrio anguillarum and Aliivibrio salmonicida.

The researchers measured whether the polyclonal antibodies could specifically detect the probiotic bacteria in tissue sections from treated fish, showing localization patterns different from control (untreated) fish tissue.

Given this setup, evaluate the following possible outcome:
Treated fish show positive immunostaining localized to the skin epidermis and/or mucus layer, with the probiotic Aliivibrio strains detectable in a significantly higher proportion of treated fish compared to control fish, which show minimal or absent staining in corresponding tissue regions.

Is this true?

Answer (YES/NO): NO